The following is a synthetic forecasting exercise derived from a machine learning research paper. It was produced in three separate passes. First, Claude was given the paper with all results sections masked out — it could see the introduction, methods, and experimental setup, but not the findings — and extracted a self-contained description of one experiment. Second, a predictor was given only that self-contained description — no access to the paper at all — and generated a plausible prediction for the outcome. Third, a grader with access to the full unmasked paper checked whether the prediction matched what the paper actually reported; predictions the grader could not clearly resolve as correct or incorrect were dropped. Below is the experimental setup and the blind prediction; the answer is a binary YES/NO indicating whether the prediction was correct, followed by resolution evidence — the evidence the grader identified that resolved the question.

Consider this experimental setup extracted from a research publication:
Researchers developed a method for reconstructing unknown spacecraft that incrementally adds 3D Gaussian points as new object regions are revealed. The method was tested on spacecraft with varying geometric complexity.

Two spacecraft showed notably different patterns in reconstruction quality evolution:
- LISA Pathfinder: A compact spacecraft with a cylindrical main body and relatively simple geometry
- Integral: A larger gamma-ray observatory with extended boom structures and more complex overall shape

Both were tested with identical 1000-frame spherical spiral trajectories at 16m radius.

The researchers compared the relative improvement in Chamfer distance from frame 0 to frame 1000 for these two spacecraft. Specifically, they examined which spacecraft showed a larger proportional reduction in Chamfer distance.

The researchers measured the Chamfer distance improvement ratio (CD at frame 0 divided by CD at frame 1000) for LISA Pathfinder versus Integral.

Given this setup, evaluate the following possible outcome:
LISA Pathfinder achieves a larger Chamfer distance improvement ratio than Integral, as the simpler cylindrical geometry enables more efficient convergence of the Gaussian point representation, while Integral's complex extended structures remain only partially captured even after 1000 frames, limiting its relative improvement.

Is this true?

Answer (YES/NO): YES